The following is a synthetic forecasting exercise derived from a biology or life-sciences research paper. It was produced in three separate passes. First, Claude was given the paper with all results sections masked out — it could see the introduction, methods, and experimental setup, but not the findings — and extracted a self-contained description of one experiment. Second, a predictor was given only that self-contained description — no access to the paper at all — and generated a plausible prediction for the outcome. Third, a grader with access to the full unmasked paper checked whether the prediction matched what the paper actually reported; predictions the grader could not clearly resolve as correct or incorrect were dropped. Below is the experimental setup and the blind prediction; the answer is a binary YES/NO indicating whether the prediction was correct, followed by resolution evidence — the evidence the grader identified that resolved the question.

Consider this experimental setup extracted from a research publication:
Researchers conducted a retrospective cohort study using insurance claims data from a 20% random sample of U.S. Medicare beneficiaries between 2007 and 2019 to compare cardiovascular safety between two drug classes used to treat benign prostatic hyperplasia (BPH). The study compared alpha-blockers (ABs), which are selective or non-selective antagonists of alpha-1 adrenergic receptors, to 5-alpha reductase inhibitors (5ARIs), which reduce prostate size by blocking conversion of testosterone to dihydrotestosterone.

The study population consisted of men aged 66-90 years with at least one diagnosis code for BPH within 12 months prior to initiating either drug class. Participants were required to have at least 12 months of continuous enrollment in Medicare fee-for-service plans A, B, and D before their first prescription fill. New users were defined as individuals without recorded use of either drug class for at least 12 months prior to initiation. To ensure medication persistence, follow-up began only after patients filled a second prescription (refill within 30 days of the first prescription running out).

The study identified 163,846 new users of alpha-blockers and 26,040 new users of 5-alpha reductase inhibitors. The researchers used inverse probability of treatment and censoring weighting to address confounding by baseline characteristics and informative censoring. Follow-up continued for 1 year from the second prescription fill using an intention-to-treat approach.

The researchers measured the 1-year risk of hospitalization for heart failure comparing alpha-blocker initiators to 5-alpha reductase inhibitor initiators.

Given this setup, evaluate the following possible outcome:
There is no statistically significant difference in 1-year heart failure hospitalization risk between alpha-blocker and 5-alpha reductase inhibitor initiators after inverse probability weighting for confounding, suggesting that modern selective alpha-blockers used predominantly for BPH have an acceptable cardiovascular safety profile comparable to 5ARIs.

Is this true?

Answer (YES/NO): YES